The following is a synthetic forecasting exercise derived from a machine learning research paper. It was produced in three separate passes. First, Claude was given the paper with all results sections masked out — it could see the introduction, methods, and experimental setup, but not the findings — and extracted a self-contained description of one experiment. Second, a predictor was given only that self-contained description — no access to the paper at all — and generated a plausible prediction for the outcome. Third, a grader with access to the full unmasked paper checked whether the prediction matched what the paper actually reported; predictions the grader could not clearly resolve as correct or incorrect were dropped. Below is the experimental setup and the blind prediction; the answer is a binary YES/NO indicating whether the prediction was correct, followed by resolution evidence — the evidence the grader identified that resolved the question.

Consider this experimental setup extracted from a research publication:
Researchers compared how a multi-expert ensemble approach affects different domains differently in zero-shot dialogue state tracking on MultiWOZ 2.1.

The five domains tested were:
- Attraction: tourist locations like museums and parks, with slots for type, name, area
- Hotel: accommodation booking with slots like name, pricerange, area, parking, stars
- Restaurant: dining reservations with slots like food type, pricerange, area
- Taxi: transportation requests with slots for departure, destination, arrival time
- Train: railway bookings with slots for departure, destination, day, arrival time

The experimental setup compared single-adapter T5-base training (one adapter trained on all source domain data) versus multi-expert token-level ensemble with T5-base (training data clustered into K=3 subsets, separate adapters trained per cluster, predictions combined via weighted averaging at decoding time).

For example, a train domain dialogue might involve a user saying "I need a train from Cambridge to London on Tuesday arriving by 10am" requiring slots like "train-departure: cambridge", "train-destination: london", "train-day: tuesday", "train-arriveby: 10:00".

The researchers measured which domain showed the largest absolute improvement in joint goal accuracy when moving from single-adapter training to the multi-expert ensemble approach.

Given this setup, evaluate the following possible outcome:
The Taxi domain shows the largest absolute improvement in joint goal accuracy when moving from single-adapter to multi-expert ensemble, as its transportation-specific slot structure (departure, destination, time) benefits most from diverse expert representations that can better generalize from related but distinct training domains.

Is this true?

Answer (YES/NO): NO